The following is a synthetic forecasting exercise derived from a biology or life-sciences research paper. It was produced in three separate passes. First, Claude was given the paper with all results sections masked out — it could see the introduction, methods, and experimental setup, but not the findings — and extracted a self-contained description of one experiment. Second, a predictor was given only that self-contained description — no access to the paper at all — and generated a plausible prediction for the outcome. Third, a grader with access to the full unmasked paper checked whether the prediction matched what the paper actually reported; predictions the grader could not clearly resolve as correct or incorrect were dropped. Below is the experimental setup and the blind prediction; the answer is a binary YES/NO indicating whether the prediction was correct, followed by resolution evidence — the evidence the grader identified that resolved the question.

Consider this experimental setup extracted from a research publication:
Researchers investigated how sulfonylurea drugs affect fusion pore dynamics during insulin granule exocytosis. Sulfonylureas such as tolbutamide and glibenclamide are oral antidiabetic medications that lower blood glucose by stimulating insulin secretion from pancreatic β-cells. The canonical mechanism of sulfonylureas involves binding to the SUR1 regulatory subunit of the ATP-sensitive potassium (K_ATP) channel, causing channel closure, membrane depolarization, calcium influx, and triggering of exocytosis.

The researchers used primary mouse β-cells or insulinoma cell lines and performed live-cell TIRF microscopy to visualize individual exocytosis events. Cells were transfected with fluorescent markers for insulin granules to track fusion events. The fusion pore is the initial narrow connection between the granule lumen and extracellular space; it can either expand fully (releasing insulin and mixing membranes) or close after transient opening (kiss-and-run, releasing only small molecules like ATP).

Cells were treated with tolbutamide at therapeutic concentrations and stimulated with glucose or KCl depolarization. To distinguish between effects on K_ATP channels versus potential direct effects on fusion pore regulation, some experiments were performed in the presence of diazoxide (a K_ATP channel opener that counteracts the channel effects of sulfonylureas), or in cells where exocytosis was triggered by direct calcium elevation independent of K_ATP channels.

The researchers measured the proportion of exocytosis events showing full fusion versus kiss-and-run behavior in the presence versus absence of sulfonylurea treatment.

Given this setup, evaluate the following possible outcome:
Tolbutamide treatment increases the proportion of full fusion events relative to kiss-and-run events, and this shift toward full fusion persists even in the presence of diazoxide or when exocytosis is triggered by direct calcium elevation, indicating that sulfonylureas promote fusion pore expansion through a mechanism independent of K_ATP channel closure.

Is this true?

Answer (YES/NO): NO